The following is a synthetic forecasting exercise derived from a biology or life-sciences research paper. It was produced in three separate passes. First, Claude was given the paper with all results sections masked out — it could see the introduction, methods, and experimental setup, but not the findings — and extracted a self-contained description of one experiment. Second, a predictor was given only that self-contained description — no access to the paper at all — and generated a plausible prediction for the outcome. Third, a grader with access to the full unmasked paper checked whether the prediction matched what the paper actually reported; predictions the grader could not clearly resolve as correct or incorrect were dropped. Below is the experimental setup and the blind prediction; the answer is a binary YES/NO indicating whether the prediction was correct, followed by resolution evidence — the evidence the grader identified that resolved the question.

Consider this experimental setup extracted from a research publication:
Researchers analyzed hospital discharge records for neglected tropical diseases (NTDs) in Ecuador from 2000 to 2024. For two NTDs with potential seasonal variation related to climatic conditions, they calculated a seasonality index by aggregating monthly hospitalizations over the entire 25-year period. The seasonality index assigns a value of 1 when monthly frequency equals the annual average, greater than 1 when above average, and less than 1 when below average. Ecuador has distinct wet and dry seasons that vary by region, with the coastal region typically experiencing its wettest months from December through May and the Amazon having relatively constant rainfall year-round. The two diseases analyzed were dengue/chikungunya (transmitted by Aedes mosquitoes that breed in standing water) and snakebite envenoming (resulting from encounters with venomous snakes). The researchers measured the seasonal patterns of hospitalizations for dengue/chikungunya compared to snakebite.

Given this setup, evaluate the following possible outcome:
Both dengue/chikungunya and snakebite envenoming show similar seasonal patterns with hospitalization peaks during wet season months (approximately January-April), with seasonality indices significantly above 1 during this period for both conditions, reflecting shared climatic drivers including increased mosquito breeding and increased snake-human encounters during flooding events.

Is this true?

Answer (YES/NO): NO